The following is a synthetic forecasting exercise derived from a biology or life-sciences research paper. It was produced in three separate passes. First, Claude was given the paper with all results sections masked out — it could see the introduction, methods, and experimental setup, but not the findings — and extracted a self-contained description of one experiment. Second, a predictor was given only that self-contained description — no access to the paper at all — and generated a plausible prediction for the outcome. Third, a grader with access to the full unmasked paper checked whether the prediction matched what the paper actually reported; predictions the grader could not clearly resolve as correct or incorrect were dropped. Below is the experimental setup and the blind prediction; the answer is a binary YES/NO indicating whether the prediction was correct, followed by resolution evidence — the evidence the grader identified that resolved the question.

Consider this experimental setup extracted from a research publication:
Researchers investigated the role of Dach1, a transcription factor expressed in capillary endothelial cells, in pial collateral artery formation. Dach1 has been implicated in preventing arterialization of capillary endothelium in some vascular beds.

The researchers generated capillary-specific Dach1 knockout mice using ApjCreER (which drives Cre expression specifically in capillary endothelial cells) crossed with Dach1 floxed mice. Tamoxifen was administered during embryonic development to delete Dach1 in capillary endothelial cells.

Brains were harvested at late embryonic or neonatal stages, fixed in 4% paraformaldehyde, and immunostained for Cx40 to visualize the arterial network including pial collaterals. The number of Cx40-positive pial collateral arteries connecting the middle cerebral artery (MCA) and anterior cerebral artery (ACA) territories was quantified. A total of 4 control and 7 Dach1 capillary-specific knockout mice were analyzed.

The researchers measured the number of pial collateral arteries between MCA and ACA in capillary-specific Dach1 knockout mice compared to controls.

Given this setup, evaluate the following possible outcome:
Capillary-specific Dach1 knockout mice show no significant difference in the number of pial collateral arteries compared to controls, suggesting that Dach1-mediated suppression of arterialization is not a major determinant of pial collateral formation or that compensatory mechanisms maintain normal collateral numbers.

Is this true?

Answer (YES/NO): YES